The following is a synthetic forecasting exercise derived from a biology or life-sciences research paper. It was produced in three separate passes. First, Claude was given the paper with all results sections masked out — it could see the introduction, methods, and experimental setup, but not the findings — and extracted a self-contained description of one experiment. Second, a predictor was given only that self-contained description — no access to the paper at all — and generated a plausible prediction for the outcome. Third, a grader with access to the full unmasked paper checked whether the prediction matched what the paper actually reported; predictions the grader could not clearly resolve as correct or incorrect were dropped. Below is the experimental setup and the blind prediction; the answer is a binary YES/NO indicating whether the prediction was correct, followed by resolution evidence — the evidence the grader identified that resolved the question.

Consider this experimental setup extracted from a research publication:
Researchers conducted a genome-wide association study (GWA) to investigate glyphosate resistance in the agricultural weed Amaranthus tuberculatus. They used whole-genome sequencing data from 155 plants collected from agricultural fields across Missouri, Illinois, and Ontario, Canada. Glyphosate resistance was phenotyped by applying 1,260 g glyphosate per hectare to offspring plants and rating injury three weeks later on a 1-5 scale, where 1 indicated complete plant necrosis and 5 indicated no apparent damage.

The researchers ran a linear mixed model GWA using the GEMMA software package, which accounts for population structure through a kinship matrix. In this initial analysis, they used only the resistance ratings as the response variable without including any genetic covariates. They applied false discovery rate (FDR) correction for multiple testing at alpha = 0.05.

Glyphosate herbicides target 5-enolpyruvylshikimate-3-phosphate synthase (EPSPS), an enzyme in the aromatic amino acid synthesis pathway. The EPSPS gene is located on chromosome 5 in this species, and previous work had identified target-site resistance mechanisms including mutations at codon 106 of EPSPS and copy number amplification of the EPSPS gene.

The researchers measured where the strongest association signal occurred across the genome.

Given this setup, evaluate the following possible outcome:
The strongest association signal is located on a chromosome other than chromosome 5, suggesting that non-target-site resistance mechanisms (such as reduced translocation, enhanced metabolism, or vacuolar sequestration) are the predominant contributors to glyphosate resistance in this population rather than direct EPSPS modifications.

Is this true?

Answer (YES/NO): NO